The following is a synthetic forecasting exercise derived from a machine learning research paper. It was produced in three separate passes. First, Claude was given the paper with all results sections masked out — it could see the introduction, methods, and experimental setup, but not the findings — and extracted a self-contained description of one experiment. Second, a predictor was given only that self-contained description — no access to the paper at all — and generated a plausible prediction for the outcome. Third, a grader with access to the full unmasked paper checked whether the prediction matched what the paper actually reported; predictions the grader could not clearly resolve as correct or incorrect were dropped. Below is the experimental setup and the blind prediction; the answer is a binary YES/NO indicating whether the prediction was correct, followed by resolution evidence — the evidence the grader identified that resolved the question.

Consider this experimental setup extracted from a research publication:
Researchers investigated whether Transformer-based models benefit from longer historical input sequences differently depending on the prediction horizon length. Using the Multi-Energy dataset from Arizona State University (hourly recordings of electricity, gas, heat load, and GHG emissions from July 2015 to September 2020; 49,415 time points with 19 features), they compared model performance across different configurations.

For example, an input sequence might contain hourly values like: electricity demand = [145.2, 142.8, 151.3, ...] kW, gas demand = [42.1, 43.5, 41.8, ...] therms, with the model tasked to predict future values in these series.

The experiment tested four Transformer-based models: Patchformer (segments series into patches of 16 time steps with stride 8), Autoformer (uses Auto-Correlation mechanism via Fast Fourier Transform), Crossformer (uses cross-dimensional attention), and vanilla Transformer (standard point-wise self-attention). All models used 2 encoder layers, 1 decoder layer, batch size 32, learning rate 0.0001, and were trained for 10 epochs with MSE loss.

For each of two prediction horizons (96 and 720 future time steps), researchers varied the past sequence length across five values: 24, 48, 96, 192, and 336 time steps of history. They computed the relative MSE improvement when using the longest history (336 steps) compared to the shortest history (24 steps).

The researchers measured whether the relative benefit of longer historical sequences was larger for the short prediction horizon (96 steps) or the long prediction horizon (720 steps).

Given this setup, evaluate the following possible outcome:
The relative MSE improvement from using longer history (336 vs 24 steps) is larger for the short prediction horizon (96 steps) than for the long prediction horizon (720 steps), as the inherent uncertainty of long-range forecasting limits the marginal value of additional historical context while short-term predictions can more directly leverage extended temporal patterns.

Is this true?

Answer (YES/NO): YES